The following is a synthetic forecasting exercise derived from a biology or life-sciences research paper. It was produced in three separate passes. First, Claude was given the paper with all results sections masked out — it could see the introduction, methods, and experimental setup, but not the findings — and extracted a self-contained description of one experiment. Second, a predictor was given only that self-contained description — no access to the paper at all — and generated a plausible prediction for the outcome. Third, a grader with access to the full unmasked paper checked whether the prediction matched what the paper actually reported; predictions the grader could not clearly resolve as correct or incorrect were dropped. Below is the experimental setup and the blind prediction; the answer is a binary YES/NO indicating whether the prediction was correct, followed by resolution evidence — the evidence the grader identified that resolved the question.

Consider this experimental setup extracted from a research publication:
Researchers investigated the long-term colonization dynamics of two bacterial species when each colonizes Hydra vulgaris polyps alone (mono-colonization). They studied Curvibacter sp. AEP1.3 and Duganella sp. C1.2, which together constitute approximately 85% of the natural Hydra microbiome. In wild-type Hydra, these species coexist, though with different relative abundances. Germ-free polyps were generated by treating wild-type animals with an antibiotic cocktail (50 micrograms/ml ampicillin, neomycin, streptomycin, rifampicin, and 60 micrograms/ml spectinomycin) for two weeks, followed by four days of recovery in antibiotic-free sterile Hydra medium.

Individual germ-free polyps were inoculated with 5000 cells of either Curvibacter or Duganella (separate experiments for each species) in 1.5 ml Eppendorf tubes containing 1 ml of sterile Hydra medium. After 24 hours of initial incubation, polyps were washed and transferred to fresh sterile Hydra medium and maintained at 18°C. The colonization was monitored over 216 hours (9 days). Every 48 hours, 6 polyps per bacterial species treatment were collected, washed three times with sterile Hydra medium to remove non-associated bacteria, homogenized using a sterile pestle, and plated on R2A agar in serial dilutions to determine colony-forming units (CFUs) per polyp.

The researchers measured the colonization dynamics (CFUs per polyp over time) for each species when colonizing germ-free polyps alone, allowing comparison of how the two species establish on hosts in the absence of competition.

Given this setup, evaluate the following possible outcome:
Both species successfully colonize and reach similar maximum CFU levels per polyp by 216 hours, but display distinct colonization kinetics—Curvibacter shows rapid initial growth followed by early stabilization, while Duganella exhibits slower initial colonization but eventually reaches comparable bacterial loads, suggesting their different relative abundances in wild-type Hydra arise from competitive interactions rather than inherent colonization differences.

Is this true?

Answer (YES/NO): NO